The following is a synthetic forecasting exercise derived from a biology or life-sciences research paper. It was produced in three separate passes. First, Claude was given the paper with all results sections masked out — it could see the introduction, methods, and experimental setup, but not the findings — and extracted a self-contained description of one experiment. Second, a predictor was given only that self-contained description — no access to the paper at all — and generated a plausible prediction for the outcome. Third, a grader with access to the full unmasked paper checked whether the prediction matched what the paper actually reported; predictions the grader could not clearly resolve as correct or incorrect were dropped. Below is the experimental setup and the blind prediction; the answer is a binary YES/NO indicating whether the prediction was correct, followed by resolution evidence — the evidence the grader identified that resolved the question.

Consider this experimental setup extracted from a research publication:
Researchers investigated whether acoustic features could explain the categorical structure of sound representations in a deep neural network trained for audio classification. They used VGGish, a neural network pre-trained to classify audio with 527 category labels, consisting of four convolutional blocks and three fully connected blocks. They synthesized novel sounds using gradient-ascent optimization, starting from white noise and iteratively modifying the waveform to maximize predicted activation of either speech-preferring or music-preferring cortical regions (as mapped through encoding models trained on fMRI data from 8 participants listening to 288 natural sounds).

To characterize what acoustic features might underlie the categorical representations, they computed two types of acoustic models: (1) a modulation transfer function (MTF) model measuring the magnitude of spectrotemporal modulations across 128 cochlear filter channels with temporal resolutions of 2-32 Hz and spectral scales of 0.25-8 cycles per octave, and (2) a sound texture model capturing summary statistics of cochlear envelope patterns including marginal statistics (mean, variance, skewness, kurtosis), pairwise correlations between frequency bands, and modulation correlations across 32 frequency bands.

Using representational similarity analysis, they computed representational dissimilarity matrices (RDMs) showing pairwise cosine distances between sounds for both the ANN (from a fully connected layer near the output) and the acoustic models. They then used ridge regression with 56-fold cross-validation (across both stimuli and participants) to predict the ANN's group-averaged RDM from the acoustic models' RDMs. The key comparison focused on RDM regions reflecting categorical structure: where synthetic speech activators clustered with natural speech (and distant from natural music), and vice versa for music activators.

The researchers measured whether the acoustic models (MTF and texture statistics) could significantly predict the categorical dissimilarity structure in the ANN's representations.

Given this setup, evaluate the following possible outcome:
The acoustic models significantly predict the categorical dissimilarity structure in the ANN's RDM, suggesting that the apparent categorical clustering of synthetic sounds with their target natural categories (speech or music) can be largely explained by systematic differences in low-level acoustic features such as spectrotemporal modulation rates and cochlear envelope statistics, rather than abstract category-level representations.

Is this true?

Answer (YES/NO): NO